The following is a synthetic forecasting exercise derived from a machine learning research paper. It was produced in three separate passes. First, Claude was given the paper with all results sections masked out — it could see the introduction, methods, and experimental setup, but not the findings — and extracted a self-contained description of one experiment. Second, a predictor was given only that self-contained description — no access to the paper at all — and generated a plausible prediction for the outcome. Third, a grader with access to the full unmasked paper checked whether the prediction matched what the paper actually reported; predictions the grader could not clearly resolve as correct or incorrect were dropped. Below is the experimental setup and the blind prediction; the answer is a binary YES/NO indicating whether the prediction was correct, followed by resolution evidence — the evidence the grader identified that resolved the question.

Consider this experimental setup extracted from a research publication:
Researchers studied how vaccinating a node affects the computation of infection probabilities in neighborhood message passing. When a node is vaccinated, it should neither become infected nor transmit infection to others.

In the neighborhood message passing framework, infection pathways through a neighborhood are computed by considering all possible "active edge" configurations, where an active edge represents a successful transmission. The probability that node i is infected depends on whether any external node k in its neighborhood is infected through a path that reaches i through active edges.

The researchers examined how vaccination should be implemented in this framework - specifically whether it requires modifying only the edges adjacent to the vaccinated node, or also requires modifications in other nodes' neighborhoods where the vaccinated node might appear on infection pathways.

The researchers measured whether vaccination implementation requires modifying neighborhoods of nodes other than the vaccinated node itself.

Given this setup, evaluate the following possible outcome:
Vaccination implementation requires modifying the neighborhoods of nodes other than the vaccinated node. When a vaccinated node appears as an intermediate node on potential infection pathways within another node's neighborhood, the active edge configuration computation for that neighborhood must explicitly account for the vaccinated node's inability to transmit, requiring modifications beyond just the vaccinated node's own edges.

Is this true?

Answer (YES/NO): YES